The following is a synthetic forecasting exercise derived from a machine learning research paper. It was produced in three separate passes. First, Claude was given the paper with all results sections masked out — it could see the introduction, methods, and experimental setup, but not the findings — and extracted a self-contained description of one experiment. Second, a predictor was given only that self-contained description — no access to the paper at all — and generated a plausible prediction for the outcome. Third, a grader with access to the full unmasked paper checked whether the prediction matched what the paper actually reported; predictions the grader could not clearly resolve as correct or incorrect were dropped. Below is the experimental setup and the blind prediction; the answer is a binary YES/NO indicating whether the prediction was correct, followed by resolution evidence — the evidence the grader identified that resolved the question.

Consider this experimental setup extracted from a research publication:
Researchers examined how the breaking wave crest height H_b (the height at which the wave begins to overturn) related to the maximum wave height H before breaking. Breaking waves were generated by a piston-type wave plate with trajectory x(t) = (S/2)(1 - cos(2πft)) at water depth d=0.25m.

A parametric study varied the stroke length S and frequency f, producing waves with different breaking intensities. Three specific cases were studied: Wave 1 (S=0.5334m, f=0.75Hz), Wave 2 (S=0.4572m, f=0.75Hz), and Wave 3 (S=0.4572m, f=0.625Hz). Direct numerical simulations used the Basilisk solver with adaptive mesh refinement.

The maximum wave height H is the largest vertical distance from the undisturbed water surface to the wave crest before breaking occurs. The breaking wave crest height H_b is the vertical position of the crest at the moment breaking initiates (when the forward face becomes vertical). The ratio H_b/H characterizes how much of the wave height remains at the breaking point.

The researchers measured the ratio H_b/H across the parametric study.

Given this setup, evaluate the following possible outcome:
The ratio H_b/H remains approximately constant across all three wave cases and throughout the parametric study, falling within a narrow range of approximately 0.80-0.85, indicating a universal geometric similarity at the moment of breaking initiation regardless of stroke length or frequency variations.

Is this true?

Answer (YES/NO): NO